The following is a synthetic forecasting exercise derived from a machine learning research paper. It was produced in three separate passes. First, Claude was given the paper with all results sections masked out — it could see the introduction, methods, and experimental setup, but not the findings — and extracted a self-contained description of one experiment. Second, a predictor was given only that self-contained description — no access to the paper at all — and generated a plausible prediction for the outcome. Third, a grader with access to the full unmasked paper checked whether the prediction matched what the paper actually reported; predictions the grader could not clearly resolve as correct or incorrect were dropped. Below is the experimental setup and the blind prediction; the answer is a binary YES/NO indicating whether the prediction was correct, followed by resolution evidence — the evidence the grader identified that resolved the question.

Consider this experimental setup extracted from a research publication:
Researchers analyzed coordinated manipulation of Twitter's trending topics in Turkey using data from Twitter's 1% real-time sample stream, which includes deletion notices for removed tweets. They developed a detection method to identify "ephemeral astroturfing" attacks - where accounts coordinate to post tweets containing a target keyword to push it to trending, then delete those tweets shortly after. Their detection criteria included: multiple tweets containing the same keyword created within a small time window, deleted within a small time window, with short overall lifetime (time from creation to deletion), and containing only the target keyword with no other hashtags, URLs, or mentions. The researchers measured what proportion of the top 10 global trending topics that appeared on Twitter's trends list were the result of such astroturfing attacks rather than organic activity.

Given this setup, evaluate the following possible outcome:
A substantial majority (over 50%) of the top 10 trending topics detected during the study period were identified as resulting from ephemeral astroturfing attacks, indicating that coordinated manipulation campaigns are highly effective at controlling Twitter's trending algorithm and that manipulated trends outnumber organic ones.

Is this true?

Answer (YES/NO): NO